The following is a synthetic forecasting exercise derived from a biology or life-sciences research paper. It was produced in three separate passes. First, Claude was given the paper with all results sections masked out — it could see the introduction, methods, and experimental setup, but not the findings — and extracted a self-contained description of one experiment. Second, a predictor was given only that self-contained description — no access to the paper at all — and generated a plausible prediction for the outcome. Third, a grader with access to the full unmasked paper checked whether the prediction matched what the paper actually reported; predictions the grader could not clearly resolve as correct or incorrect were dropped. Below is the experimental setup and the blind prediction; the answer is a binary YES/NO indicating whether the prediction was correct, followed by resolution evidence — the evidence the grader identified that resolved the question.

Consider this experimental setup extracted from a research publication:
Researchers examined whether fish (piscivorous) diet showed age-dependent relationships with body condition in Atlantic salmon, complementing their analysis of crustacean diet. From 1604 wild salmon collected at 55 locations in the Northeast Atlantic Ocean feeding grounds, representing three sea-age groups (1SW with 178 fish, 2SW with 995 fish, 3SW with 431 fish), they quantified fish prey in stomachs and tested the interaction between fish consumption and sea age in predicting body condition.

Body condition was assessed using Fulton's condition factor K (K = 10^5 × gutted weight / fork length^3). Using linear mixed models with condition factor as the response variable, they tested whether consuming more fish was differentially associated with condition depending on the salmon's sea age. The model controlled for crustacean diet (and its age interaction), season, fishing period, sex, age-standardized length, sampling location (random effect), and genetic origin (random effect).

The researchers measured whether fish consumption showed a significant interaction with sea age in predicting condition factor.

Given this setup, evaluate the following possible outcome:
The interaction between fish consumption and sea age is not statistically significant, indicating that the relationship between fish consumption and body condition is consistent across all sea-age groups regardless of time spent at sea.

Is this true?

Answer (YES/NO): NO